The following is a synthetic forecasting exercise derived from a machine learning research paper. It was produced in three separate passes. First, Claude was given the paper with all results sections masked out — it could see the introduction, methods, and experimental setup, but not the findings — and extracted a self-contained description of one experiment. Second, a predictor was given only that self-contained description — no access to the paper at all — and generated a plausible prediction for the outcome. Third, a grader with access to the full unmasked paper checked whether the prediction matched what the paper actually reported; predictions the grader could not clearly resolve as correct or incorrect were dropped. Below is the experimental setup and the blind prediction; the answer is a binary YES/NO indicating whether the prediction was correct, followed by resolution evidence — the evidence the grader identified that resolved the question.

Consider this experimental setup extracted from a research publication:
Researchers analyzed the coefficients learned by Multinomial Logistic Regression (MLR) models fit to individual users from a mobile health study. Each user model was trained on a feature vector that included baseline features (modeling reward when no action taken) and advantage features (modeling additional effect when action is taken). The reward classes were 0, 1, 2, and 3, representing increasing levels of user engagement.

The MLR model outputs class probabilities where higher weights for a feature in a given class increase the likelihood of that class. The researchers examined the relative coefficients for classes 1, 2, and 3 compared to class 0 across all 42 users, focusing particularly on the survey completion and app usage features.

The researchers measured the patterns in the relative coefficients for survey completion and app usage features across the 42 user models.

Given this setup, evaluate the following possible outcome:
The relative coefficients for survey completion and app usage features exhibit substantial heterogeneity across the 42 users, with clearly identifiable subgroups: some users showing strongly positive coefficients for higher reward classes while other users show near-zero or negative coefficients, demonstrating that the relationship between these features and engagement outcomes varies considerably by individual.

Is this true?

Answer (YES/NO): NO